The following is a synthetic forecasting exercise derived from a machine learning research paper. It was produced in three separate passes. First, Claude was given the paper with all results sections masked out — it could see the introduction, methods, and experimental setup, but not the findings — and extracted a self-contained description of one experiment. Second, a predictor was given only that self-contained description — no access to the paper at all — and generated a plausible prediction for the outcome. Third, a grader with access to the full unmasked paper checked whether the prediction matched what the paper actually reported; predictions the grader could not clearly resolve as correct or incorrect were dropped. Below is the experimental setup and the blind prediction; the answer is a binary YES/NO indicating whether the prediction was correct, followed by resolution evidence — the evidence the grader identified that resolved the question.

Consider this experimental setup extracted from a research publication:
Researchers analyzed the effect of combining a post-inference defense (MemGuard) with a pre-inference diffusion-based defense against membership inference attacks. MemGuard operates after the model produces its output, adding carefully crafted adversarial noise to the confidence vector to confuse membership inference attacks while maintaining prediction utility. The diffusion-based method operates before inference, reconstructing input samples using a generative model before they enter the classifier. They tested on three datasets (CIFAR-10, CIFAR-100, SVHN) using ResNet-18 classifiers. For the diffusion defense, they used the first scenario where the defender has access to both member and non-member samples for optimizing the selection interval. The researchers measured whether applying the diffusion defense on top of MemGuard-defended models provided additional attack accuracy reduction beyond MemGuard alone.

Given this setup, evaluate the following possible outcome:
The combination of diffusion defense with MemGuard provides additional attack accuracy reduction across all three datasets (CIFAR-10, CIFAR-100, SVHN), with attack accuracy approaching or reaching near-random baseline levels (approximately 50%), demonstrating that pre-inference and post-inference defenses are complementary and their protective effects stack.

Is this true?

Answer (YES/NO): NO